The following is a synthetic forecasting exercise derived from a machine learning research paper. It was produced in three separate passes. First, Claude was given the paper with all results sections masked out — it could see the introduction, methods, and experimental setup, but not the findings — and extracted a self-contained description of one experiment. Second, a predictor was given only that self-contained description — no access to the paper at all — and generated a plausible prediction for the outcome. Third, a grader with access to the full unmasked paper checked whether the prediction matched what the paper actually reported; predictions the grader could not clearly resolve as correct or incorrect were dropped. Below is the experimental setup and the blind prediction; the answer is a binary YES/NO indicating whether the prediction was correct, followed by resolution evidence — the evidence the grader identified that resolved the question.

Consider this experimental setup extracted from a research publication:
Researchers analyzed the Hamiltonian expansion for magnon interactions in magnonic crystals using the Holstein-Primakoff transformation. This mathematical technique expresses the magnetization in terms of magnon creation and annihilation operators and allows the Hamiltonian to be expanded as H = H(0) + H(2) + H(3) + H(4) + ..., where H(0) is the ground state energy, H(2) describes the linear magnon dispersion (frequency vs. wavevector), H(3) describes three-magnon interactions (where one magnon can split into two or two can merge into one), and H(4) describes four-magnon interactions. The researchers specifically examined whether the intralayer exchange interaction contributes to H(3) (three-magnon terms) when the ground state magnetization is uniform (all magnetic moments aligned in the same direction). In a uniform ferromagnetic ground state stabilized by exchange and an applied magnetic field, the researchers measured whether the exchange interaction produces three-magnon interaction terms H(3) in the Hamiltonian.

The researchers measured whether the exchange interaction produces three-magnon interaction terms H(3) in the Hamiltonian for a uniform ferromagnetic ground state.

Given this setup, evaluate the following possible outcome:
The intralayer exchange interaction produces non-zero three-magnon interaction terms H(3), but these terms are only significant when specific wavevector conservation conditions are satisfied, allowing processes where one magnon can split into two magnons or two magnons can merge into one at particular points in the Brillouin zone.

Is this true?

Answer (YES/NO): NO